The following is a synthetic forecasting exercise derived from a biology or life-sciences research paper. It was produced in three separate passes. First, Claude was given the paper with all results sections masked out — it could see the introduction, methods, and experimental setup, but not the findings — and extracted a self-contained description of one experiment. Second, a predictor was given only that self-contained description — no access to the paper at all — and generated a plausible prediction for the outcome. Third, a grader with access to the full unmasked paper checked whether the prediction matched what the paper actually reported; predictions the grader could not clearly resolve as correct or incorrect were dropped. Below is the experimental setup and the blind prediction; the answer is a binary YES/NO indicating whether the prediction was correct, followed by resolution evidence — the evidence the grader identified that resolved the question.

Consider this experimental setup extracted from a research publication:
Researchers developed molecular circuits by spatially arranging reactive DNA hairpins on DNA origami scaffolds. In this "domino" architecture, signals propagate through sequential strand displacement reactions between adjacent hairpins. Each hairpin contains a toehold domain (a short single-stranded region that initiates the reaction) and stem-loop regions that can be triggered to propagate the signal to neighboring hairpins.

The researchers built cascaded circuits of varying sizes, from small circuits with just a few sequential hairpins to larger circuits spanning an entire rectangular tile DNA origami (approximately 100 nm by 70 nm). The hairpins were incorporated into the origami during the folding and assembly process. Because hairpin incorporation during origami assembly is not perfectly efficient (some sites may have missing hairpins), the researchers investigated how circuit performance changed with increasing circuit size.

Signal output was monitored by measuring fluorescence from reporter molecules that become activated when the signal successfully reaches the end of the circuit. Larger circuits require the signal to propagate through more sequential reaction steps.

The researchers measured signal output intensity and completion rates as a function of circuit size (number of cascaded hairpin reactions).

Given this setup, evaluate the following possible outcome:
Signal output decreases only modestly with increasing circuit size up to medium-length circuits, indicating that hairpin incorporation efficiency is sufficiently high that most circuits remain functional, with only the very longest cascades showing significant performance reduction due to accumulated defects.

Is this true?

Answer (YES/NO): NO